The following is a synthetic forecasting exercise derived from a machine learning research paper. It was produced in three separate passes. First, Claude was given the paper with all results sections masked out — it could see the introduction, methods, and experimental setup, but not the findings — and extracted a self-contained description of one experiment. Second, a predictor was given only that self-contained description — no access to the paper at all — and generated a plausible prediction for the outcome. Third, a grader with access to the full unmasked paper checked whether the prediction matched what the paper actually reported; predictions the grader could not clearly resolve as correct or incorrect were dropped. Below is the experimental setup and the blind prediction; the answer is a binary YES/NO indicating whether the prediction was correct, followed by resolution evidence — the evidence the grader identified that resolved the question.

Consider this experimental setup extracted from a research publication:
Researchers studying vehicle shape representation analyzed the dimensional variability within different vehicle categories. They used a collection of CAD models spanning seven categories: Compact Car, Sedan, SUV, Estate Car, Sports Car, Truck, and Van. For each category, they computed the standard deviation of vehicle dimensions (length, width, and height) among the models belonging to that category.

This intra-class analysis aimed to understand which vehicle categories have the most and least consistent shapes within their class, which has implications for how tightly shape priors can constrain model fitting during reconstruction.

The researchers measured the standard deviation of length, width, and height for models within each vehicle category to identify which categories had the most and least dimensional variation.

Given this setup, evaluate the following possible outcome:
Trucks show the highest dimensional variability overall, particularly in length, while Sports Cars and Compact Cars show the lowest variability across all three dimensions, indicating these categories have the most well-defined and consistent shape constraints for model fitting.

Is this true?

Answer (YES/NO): NO